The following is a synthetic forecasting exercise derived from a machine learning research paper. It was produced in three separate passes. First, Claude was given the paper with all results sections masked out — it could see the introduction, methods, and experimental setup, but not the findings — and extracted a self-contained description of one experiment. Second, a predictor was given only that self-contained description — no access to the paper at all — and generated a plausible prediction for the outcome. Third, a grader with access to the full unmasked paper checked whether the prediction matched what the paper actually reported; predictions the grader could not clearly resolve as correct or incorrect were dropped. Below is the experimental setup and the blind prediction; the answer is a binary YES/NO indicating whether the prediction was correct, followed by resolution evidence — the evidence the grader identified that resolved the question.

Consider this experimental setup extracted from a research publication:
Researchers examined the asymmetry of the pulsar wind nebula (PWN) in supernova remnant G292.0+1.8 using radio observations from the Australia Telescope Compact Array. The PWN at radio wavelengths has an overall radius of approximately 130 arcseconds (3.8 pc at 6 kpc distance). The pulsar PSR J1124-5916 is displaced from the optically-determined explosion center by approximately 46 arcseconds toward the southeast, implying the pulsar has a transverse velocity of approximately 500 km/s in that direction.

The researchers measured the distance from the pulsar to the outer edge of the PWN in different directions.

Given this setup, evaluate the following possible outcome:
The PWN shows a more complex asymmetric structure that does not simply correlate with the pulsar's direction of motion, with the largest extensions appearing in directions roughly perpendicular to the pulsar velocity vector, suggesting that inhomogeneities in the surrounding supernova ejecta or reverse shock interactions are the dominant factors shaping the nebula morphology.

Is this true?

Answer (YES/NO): NO